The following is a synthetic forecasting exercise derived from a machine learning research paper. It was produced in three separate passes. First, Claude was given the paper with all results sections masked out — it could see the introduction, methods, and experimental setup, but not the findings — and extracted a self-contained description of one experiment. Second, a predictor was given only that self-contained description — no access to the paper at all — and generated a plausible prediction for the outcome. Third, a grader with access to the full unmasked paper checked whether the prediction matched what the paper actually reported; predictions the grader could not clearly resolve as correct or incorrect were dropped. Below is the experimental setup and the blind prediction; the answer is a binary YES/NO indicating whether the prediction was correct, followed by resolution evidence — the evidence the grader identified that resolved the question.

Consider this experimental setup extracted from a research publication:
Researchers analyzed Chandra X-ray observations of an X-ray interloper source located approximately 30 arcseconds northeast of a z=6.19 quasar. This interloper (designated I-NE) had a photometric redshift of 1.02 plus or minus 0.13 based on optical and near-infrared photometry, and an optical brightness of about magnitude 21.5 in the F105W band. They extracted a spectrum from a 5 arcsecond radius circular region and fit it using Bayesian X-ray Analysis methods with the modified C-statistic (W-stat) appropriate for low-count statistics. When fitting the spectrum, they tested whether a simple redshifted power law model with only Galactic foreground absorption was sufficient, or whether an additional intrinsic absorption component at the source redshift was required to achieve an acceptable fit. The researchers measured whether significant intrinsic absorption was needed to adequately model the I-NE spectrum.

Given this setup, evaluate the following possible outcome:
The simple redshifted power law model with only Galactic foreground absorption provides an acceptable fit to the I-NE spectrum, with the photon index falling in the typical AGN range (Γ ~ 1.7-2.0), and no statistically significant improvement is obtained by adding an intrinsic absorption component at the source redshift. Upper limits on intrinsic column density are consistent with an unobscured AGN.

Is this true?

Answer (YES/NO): NO